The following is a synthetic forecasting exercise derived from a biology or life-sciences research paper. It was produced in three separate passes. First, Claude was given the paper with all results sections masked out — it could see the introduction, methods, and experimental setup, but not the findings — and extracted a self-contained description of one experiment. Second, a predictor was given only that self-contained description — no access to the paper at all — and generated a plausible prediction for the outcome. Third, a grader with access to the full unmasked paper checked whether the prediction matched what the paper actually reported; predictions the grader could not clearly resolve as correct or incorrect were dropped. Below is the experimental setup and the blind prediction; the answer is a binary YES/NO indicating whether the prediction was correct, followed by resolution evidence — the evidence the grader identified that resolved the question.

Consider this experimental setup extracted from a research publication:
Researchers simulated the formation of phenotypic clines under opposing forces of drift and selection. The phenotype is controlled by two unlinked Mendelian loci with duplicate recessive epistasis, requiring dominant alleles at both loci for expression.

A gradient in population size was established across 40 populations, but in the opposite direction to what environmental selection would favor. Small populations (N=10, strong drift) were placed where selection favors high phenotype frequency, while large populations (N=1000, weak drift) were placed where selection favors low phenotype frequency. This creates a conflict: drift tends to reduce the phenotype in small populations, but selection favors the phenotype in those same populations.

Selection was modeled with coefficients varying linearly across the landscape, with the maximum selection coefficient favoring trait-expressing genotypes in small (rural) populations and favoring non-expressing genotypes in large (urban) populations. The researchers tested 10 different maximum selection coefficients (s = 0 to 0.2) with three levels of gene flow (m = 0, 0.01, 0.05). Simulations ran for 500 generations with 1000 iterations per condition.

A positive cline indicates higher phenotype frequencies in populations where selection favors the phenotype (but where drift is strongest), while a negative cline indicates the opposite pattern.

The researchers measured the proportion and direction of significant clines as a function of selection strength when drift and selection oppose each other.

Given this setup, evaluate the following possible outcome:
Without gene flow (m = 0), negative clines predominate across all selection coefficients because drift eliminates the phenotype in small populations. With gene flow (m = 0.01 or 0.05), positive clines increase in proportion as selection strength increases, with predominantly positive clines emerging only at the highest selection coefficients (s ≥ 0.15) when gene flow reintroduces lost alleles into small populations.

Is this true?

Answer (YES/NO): NO